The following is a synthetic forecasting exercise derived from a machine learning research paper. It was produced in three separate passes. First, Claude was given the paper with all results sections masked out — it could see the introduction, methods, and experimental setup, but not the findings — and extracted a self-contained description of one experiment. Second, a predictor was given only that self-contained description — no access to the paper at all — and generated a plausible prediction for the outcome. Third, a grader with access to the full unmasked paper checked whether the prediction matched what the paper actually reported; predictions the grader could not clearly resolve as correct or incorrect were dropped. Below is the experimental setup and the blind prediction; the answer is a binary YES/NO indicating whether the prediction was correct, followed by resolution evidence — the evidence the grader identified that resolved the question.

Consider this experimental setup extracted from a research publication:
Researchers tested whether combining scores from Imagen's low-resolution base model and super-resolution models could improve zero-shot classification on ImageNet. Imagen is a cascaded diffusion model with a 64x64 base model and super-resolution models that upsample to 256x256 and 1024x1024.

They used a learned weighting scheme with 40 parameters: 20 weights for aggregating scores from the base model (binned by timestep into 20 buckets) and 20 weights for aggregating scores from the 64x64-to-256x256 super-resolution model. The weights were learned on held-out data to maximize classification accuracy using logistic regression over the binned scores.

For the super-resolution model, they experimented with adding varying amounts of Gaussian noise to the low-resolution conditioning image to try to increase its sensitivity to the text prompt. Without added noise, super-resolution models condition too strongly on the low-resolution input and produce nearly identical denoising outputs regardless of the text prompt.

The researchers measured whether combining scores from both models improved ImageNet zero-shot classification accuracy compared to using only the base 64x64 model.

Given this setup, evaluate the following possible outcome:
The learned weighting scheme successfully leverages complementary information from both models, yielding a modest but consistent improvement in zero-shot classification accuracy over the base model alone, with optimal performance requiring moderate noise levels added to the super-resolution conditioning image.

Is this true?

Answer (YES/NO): NO